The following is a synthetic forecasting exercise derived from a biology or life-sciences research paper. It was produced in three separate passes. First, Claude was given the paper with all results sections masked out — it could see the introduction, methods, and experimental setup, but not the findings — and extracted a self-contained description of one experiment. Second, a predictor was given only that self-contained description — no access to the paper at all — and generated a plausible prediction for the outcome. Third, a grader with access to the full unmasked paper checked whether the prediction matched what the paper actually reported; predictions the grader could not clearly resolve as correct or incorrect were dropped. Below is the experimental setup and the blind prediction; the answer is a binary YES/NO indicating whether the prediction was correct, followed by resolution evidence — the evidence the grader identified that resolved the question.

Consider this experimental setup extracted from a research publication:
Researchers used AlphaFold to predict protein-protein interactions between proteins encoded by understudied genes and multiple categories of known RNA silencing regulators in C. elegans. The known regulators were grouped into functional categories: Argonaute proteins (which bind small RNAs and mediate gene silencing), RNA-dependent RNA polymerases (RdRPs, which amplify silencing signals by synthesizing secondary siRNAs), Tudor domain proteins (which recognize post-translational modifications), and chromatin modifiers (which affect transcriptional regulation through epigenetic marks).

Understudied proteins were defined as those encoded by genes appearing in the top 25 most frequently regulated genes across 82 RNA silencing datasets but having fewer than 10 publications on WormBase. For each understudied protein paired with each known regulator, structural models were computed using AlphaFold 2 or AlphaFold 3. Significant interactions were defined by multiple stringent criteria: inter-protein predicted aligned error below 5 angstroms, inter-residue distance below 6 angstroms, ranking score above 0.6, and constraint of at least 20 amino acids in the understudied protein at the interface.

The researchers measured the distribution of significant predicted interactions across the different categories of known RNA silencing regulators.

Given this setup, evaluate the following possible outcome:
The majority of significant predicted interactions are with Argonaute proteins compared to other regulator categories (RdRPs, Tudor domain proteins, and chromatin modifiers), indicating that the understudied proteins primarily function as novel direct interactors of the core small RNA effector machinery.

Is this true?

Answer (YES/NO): NO